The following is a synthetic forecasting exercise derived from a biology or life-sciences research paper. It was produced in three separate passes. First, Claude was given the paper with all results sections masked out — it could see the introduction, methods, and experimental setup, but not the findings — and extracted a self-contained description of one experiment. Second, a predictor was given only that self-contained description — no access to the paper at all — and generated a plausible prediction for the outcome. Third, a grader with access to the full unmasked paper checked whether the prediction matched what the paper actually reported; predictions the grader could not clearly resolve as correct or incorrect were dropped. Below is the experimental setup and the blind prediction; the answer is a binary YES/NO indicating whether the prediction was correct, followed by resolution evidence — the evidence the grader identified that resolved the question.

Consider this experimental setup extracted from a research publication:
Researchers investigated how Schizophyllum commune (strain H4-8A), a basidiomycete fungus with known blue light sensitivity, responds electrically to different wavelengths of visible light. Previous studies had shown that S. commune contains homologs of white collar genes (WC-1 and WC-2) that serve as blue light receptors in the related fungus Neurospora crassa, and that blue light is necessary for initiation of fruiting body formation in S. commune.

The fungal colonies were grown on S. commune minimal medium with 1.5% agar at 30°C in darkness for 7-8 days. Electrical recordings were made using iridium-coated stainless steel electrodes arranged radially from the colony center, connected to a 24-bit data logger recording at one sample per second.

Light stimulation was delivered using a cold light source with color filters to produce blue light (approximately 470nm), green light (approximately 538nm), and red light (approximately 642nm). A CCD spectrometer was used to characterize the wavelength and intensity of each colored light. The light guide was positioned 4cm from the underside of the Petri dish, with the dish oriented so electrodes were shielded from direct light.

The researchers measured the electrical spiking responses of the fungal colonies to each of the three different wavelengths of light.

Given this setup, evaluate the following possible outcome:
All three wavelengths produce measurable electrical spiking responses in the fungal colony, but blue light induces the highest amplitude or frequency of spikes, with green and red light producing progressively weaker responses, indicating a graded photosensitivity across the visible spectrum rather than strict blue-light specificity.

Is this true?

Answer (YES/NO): YES